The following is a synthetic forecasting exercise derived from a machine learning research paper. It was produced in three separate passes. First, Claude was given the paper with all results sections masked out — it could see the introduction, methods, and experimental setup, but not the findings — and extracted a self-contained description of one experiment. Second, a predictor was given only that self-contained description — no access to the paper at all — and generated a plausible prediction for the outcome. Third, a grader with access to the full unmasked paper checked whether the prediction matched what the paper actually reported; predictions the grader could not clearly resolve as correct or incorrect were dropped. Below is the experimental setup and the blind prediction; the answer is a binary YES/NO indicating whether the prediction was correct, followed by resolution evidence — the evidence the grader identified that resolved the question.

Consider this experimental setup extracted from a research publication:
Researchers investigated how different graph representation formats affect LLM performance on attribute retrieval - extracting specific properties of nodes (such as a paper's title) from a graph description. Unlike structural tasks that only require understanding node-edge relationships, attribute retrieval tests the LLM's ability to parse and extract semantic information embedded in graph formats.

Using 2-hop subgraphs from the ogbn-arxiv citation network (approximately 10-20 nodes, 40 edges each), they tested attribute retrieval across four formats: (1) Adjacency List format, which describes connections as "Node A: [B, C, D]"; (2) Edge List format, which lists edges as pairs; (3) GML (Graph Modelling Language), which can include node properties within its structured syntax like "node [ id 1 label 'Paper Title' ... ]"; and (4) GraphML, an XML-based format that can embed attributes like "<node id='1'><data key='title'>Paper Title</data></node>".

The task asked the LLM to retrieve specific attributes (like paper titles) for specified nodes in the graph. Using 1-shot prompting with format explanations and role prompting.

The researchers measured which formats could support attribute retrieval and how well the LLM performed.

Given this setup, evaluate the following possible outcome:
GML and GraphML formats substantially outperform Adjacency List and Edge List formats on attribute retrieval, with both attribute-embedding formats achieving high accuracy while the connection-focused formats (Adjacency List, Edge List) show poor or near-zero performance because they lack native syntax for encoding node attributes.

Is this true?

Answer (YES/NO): NO